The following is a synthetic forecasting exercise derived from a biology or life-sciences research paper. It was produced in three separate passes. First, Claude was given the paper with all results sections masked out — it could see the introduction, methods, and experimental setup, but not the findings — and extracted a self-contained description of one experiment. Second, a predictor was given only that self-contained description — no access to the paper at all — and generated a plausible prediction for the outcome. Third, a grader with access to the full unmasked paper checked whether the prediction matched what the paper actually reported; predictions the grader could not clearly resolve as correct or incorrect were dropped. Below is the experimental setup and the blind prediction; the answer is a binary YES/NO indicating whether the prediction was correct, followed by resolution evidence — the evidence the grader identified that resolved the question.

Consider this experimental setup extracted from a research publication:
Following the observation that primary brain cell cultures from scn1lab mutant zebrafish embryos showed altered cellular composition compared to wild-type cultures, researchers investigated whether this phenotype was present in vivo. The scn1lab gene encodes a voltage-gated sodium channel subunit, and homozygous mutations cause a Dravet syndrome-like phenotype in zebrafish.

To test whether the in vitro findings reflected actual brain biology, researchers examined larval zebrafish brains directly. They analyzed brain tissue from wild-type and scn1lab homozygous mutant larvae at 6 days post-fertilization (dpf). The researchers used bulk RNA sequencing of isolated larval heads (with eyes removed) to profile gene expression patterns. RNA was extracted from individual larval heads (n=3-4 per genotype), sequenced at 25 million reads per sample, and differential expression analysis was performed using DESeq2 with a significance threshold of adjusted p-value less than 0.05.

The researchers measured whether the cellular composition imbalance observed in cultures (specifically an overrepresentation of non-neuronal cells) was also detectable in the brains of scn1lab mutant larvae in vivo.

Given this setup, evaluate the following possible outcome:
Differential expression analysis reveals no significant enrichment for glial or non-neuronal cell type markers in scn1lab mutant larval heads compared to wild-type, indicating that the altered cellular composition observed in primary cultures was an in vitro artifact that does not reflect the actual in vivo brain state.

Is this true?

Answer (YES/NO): NO